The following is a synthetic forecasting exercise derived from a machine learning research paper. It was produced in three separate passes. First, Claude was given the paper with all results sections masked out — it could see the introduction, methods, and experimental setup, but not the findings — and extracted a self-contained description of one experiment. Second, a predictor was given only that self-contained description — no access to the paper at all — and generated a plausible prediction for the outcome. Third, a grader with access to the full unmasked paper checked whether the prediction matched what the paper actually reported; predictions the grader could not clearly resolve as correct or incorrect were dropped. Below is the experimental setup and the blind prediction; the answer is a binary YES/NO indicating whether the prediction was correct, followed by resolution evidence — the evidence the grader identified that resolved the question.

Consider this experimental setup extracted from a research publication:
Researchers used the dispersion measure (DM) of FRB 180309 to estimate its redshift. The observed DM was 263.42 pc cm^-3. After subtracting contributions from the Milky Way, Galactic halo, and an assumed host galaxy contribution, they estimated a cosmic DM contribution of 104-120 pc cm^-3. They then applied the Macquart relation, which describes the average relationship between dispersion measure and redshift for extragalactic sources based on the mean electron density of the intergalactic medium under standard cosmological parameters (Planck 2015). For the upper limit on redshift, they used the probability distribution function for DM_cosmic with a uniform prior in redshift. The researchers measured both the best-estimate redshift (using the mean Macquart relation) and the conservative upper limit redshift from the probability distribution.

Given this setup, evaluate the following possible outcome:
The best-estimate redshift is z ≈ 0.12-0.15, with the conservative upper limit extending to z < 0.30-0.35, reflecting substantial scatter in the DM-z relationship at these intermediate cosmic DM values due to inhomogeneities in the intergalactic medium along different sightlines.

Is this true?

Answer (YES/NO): YES